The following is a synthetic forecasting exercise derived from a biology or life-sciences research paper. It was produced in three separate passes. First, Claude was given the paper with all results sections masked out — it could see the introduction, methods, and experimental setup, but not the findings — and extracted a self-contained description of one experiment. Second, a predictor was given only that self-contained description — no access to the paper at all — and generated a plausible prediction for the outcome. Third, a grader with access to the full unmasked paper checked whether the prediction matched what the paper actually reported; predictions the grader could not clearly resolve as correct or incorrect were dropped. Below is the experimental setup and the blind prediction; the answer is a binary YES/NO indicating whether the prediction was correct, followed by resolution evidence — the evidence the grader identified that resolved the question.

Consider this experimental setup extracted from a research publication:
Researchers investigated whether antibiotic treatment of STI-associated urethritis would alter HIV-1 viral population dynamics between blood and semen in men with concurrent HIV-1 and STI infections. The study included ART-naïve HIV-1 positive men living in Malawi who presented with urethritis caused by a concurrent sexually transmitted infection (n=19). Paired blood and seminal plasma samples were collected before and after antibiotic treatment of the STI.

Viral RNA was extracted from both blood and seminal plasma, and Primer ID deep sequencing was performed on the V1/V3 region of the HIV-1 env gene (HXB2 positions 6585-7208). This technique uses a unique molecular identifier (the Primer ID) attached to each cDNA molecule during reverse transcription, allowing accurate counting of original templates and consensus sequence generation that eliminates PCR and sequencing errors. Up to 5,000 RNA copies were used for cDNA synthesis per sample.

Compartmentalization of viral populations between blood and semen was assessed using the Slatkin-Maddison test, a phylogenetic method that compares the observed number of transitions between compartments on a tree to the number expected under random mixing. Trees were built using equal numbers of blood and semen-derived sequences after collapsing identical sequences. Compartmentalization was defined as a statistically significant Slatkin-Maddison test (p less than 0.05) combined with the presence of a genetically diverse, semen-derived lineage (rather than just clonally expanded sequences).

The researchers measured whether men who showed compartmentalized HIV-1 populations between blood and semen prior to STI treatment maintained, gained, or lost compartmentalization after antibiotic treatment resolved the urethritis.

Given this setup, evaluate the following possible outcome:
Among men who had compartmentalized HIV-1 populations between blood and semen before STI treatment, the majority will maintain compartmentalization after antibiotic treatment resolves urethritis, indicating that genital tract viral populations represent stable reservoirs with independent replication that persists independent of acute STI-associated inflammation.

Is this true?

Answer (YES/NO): YES